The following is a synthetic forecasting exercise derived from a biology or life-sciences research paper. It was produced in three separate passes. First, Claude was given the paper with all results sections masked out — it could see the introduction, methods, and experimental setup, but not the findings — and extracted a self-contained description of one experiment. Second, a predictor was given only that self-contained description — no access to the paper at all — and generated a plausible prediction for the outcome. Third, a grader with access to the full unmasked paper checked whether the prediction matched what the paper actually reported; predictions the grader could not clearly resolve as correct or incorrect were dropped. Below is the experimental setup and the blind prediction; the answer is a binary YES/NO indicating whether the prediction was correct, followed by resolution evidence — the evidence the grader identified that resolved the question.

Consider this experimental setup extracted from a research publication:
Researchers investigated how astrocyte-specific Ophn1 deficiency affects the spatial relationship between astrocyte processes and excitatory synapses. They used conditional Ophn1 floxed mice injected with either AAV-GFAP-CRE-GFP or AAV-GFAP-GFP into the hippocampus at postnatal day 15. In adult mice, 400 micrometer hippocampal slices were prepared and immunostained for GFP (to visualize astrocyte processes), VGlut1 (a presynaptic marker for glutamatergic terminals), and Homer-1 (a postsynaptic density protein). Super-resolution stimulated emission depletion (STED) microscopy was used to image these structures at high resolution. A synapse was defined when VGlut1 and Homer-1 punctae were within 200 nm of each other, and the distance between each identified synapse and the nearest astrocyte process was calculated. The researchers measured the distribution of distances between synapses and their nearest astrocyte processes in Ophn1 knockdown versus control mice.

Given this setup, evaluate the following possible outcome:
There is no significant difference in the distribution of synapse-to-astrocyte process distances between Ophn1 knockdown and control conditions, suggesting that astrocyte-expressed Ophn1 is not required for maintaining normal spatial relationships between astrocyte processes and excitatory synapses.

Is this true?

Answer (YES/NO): NO